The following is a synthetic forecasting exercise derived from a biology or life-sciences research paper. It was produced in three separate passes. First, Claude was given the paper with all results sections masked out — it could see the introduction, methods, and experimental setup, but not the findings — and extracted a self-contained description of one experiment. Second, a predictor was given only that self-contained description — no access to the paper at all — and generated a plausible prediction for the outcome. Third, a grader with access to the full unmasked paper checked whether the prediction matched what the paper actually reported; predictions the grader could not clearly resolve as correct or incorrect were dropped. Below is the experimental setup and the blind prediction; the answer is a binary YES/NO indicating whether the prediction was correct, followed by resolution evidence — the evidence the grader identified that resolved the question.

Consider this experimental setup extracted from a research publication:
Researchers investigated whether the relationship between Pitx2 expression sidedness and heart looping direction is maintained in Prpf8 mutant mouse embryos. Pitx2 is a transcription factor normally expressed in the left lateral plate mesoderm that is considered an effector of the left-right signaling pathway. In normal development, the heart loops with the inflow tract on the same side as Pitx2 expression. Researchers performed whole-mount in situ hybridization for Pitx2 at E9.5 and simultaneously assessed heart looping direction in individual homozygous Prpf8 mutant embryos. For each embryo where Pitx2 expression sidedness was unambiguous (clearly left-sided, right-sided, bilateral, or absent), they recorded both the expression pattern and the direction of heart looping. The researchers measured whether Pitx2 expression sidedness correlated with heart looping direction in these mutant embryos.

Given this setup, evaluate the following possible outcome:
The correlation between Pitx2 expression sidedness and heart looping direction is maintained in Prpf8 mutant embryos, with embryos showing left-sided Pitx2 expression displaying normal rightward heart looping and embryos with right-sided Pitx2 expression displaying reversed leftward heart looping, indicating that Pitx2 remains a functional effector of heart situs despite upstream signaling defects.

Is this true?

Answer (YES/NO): NO